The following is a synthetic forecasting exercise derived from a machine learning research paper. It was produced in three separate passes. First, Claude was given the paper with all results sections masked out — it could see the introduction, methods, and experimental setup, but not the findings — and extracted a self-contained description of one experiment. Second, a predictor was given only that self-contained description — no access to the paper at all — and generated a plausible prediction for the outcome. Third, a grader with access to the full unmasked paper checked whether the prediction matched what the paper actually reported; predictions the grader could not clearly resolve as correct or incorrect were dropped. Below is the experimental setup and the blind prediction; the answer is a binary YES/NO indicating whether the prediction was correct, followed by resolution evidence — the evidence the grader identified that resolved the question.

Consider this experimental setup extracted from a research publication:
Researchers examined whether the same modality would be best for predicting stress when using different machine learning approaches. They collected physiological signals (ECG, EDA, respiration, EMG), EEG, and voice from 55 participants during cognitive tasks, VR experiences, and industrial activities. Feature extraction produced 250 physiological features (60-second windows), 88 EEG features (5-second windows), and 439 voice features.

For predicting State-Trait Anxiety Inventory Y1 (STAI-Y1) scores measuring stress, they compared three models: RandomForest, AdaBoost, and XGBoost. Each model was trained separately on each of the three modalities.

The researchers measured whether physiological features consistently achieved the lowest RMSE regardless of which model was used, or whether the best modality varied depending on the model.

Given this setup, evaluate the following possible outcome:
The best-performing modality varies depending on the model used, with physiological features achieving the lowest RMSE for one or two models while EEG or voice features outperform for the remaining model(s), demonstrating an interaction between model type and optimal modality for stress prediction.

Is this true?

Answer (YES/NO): NO